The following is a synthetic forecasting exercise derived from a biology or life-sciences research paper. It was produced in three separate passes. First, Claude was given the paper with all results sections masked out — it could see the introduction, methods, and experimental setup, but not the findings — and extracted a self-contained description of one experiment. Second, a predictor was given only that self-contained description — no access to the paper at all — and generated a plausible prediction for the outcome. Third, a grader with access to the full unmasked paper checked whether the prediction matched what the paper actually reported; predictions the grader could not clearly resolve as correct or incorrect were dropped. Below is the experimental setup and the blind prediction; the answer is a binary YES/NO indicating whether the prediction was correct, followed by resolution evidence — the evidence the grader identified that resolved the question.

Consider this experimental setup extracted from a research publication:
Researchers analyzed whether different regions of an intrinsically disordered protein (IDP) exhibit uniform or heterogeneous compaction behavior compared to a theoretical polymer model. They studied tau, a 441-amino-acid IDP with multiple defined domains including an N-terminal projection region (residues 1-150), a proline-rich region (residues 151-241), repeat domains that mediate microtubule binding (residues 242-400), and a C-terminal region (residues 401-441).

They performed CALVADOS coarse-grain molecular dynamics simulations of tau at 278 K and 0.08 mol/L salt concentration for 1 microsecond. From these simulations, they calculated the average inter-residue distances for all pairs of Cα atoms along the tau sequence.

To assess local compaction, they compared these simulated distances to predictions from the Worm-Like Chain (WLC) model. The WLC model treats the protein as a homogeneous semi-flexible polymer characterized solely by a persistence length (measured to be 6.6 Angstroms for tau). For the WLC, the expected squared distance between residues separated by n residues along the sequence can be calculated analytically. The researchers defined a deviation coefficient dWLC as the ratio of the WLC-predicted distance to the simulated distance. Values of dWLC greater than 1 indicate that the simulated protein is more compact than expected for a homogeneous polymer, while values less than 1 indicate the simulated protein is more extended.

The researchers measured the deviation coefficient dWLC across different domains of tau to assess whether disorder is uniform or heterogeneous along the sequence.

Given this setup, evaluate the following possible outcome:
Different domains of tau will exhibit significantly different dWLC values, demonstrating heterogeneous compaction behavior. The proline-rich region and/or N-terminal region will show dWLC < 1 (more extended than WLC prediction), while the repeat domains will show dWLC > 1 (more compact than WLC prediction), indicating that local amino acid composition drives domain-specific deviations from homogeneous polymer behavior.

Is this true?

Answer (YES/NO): NO